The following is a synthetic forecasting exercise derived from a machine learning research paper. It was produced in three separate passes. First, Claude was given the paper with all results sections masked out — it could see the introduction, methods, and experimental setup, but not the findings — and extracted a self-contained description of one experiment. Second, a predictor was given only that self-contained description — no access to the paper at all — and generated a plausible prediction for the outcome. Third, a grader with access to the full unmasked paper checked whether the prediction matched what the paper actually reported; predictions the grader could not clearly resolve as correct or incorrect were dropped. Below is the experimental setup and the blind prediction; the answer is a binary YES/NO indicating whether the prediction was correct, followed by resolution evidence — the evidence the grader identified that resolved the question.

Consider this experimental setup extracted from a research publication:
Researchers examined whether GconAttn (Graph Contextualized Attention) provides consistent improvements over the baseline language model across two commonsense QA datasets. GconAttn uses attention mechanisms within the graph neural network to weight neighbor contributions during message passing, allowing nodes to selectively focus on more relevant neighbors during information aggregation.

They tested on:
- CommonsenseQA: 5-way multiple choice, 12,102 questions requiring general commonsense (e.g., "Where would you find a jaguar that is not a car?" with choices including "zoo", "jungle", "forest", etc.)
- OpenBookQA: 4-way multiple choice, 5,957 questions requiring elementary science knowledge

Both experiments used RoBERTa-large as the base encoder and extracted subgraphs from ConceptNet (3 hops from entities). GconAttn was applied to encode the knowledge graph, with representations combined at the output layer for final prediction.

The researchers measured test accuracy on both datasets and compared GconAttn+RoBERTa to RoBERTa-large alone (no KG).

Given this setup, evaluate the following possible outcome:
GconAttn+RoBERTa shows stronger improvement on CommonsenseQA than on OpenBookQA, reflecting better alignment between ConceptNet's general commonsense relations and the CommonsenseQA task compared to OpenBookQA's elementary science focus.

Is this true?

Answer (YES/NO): NO